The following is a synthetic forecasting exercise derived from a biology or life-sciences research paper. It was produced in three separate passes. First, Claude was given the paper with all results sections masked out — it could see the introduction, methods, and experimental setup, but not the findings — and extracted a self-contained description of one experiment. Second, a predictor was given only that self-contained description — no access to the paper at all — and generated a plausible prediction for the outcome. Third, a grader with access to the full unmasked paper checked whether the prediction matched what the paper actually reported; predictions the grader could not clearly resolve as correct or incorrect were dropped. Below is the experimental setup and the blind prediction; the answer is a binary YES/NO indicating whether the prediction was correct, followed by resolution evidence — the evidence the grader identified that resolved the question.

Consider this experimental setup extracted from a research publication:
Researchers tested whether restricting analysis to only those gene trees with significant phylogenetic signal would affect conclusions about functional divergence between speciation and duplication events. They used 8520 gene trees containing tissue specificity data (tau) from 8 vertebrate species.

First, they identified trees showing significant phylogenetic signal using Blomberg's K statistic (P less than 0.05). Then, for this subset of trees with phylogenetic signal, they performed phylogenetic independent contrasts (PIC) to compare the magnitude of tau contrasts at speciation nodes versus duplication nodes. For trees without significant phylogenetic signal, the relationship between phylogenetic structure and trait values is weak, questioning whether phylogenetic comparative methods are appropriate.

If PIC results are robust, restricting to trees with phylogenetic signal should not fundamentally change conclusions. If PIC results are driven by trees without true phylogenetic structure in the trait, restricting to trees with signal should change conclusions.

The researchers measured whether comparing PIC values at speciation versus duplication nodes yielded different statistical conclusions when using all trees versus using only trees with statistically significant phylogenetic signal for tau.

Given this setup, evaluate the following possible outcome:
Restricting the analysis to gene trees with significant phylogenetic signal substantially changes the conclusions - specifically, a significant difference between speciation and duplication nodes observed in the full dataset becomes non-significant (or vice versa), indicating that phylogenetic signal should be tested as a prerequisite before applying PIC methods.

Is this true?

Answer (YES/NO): NO